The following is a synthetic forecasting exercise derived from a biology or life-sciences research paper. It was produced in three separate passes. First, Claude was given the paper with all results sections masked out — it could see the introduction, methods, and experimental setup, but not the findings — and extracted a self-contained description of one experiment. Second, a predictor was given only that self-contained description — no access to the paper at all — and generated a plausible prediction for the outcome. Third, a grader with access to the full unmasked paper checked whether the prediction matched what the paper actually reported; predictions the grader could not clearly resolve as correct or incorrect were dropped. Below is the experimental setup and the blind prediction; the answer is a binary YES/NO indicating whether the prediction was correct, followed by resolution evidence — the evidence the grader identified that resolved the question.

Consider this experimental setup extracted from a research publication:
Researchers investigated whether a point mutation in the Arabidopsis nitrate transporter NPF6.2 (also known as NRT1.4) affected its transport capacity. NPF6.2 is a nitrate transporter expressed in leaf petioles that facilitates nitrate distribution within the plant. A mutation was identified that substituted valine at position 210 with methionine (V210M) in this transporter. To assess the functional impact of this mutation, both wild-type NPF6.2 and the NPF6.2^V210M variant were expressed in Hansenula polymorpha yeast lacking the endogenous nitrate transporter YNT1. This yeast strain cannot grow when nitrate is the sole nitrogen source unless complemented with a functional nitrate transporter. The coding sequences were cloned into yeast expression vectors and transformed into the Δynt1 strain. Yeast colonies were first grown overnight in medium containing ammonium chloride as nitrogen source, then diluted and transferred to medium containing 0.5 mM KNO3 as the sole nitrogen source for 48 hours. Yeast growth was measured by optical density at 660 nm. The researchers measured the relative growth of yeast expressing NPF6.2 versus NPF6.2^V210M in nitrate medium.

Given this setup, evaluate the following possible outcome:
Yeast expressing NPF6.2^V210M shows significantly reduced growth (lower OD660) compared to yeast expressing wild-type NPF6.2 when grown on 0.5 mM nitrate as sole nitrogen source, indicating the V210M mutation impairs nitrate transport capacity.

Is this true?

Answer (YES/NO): NO